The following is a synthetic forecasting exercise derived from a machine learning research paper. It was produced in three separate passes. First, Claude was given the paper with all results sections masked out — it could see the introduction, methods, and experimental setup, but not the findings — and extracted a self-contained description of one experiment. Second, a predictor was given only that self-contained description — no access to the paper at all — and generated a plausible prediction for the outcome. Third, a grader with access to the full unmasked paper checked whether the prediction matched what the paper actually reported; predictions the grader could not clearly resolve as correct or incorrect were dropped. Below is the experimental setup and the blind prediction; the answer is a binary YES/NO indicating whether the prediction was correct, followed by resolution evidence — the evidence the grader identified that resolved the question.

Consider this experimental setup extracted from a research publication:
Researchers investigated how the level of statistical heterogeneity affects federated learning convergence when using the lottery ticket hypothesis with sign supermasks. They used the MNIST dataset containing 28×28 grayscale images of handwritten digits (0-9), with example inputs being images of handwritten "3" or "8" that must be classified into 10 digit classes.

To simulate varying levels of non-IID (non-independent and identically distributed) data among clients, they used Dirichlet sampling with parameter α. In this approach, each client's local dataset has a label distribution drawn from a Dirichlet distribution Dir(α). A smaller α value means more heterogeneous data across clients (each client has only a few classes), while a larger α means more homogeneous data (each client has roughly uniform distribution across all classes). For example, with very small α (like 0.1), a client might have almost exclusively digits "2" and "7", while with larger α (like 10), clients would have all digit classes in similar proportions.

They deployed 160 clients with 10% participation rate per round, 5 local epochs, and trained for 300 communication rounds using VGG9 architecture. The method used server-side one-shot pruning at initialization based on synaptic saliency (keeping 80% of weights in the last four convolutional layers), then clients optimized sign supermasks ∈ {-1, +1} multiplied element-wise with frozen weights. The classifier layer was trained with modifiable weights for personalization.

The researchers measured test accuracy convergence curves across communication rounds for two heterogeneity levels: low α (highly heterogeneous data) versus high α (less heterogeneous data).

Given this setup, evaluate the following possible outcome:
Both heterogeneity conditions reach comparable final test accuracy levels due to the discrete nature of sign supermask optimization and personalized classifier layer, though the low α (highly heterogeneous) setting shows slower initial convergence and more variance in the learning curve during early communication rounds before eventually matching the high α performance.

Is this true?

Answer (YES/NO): NO